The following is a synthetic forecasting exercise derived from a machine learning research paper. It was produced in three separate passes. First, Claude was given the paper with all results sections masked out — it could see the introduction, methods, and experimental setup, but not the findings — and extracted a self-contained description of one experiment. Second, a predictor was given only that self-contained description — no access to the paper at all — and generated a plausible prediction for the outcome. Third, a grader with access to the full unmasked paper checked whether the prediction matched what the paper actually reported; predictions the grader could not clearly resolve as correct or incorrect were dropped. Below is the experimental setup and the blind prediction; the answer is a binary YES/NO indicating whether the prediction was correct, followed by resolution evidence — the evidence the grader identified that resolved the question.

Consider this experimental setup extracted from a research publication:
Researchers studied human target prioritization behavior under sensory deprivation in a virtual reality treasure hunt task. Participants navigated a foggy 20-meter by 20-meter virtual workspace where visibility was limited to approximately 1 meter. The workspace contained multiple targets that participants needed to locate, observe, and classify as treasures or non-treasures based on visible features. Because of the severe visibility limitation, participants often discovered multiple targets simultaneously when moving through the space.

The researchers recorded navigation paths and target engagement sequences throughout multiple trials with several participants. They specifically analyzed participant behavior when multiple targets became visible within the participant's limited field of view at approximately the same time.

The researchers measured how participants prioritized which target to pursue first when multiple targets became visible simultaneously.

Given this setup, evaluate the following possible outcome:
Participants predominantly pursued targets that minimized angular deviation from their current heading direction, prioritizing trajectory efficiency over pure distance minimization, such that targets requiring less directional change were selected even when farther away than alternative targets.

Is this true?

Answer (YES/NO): NO